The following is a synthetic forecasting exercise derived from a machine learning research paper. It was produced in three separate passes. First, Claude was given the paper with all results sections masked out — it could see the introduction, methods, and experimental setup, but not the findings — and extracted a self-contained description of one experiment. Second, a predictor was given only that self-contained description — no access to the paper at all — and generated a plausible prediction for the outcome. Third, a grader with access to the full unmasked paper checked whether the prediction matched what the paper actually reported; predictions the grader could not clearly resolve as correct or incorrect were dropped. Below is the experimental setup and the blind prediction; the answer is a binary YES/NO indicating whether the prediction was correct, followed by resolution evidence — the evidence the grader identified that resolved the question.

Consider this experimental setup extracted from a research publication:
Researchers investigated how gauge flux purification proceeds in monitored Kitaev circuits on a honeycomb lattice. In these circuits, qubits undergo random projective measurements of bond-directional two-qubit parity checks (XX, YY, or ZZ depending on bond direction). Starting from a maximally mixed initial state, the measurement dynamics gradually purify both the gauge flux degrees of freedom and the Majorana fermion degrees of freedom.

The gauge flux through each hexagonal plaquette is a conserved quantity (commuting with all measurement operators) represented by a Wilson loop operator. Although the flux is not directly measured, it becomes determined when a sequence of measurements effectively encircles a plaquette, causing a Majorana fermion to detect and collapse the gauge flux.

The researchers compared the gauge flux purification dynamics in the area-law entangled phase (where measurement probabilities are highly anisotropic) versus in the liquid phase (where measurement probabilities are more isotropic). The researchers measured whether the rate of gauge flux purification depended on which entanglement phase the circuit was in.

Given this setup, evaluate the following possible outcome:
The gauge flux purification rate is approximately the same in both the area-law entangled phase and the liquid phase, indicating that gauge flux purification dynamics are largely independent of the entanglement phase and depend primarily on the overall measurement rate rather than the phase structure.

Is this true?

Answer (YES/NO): NO